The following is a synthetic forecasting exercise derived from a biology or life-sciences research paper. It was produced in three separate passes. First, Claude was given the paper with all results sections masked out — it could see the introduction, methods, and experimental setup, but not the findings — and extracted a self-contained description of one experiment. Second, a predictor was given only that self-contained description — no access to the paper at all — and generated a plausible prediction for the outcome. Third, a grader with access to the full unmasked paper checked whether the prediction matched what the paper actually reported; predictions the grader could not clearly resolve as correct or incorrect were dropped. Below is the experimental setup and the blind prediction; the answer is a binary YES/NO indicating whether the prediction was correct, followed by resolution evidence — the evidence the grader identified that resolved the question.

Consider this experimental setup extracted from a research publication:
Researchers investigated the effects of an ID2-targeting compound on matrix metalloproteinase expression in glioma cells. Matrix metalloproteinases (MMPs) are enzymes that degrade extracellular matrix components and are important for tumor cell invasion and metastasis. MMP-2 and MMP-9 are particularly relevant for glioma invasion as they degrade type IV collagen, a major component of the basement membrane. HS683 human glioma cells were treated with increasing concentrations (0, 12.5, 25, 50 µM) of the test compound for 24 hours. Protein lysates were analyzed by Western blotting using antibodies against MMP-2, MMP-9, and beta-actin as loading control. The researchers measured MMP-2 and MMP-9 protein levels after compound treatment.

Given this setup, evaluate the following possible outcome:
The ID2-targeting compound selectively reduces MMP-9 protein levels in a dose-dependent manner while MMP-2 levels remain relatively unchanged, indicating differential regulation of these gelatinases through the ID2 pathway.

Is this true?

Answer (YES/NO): NO